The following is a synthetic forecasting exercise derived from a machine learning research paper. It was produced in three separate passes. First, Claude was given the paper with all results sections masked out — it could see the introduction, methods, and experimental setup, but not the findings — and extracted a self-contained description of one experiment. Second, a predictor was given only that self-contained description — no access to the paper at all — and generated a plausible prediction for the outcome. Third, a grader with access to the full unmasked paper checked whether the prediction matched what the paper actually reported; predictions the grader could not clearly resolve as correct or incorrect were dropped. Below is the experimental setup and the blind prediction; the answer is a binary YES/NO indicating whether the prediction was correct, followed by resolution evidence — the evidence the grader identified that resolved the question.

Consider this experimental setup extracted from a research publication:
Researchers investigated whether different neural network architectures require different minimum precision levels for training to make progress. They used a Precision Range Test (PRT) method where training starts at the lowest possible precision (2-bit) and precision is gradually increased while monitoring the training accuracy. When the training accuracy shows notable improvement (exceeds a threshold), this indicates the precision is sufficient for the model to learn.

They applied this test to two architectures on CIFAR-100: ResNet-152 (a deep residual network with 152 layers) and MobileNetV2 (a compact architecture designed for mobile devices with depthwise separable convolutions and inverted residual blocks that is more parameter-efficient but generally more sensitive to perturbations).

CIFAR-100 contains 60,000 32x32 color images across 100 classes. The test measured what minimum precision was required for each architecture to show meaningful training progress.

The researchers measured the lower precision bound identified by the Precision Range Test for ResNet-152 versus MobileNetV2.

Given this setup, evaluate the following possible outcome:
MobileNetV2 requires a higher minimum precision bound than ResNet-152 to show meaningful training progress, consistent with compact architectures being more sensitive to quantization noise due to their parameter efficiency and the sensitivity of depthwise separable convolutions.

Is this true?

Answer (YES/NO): YES